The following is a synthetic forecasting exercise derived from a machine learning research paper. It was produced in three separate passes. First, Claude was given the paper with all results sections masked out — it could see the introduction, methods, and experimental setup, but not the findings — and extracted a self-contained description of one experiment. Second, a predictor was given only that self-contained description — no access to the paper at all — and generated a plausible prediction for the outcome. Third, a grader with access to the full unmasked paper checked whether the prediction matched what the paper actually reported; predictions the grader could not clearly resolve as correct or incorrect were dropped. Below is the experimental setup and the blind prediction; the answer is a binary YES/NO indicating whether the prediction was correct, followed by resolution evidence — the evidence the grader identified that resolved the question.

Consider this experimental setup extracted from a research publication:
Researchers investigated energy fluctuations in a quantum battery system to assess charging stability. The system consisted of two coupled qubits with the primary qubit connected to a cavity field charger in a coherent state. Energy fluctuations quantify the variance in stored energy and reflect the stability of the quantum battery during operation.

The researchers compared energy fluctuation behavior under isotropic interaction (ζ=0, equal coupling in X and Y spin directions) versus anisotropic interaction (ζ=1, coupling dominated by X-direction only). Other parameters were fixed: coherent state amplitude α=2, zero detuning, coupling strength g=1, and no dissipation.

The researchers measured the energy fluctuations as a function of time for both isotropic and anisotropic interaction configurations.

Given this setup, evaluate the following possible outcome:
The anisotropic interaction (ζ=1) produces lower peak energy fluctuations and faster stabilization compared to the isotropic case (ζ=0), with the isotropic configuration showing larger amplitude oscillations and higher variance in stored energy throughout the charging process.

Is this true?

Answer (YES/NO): NO